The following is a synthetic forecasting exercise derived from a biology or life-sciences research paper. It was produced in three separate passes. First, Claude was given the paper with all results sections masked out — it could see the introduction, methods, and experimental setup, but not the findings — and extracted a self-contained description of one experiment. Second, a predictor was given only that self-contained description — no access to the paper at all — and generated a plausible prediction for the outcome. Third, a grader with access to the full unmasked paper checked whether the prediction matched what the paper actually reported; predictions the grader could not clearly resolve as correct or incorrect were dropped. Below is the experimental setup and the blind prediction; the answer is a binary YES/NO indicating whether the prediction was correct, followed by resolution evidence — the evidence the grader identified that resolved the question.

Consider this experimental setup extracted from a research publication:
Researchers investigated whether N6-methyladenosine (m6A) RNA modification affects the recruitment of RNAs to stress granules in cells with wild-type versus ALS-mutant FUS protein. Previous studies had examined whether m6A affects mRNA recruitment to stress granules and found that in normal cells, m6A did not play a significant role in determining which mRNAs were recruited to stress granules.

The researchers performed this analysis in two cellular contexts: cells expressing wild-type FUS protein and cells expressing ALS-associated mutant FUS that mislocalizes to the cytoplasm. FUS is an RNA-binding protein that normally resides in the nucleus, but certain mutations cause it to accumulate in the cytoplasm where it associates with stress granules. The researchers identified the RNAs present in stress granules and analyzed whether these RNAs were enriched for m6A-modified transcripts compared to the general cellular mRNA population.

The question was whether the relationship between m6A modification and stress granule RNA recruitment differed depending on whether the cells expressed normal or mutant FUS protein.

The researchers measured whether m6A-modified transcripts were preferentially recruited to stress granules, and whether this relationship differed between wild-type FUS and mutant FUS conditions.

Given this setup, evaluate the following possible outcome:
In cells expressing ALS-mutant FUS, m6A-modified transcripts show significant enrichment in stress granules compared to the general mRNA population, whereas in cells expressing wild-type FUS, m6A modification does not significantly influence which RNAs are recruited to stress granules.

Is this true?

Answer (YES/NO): YES